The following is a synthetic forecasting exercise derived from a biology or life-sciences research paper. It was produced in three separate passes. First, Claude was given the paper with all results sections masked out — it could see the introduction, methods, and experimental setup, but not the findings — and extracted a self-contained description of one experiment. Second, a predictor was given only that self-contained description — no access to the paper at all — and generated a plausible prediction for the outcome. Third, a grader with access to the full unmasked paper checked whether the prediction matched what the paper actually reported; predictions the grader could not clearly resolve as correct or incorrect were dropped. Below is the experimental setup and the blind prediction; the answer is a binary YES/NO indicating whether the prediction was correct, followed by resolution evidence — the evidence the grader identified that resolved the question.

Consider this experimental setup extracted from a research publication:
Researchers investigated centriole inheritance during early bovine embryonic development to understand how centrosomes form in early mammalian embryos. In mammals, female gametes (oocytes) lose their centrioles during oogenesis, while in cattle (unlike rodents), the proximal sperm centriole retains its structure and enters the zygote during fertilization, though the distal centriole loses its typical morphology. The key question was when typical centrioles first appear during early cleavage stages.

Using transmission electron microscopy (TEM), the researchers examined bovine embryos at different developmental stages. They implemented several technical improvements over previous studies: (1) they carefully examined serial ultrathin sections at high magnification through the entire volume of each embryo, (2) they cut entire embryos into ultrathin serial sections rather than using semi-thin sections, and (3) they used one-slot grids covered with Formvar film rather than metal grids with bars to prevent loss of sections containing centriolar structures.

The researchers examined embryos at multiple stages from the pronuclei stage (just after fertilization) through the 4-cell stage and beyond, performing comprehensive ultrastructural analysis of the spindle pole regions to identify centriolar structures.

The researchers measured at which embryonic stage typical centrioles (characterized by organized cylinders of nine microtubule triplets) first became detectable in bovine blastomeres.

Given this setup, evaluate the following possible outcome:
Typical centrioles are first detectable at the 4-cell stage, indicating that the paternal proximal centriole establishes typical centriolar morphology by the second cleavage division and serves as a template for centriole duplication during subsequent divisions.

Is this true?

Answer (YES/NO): NO